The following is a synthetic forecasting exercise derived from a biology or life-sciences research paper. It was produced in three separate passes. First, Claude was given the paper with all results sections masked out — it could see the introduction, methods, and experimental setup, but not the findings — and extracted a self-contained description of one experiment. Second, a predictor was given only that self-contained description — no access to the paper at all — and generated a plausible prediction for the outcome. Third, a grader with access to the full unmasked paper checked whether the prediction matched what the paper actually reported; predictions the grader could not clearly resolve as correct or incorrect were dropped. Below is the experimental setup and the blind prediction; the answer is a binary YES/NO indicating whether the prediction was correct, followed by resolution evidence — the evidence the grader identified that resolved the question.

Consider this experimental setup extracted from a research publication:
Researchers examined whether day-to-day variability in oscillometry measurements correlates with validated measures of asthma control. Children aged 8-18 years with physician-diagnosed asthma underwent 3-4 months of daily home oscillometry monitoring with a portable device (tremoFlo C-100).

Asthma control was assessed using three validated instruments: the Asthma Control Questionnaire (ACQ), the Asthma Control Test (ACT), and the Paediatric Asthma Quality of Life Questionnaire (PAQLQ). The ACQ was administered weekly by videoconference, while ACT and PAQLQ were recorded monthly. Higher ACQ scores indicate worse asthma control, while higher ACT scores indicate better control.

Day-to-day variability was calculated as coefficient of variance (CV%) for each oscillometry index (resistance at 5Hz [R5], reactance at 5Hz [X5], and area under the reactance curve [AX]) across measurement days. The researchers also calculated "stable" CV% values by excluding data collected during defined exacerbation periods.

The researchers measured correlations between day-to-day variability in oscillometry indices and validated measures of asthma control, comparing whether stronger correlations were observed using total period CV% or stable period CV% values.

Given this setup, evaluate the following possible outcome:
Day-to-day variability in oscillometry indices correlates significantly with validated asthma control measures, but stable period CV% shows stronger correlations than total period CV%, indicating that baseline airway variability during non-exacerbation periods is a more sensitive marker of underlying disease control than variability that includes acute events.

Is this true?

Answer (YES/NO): YES